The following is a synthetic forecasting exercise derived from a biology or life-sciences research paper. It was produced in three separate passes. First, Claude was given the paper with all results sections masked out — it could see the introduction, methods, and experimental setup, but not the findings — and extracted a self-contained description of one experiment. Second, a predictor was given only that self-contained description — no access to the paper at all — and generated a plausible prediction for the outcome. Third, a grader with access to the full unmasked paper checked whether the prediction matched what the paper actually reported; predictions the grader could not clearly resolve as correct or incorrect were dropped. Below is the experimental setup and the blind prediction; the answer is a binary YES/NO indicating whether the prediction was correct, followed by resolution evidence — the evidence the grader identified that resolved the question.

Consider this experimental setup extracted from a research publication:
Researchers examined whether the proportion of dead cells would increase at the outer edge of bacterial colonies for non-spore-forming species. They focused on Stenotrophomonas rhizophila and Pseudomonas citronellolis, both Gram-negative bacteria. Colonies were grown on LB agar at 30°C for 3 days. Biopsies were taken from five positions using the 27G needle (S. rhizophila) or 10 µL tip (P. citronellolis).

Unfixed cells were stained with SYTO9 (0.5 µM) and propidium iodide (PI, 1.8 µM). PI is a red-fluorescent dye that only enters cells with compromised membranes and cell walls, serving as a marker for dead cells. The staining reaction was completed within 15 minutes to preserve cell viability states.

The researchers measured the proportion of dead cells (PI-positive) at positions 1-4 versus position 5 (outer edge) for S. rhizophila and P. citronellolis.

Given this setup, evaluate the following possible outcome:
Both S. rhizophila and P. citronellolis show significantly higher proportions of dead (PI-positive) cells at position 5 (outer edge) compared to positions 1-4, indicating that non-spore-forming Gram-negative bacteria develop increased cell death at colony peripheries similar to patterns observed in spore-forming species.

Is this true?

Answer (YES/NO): NO